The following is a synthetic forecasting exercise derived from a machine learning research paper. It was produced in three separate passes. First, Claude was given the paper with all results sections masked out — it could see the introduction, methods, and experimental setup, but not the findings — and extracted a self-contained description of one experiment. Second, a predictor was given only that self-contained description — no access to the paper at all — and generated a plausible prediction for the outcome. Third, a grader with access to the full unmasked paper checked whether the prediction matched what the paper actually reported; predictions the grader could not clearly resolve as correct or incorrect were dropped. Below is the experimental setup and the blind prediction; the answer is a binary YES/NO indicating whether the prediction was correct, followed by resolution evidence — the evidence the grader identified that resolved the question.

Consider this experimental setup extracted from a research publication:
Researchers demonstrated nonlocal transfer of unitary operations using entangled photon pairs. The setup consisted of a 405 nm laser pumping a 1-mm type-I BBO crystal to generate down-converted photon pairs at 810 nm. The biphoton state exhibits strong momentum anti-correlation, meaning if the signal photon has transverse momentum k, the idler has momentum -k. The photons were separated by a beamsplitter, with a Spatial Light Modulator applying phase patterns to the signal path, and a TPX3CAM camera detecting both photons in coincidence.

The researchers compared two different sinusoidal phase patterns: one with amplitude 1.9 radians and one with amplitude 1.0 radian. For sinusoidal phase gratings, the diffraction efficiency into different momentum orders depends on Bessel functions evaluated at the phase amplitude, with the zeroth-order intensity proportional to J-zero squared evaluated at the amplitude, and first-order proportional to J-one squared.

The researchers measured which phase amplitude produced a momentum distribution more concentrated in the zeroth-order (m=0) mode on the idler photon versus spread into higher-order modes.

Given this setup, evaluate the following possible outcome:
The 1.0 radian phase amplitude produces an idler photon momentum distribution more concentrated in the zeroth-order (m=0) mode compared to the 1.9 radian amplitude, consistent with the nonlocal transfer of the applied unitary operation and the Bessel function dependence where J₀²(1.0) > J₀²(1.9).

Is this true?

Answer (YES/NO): YES